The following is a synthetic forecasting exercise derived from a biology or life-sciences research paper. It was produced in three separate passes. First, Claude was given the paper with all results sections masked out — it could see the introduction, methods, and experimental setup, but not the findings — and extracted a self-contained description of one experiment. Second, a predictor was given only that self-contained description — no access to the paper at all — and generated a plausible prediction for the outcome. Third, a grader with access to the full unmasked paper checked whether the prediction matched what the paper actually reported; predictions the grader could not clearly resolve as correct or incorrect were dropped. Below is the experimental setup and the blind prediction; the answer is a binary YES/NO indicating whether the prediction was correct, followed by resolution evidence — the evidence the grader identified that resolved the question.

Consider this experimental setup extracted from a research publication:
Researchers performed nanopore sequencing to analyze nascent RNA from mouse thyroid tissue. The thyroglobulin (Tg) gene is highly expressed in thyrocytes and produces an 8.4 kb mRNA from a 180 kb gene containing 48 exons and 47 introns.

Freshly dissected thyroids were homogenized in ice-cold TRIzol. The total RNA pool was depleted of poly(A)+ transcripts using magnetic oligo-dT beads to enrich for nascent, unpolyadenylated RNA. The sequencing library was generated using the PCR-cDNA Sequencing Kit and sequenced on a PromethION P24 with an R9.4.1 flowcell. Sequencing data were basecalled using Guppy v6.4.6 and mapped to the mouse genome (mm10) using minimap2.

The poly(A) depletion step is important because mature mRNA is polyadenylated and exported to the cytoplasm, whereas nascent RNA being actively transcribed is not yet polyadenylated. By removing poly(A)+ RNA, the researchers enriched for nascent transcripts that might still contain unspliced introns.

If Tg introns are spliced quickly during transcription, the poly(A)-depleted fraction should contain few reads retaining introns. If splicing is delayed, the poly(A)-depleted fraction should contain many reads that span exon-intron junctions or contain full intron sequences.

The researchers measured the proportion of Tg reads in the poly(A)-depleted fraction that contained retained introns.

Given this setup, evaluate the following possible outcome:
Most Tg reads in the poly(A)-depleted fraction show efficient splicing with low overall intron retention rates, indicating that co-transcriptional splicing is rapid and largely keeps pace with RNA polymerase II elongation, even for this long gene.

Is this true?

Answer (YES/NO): NO